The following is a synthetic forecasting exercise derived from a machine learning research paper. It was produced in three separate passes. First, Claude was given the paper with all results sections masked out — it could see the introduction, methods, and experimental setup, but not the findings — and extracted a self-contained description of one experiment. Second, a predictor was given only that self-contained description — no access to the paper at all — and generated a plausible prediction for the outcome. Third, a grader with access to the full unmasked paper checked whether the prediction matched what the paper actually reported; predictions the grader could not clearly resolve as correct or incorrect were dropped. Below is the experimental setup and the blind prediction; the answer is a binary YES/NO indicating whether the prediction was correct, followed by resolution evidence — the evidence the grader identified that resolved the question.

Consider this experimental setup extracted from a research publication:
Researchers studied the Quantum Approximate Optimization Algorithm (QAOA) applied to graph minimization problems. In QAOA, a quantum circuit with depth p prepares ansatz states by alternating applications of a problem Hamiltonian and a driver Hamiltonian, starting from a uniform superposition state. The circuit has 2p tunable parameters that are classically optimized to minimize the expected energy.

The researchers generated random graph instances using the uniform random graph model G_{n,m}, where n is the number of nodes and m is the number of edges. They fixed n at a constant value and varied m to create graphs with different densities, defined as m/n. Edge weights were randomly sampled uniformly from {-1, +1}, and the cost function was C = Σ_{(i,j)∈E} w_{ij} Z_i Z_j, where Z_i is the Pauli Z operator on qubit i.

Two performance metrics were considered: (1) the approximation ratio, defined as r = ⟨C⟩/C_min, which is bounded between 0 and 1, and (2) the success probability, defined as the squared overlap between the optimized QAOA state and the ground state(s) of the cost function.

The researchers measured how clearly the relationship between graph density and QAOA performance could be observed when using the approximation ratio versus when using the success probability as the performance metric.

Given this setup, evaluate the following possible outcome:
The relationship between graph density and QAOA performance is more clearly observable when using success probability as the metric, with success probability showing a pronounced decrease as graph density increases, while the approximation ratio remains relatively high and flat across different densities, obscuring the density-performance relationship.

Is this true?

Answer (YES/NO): YES